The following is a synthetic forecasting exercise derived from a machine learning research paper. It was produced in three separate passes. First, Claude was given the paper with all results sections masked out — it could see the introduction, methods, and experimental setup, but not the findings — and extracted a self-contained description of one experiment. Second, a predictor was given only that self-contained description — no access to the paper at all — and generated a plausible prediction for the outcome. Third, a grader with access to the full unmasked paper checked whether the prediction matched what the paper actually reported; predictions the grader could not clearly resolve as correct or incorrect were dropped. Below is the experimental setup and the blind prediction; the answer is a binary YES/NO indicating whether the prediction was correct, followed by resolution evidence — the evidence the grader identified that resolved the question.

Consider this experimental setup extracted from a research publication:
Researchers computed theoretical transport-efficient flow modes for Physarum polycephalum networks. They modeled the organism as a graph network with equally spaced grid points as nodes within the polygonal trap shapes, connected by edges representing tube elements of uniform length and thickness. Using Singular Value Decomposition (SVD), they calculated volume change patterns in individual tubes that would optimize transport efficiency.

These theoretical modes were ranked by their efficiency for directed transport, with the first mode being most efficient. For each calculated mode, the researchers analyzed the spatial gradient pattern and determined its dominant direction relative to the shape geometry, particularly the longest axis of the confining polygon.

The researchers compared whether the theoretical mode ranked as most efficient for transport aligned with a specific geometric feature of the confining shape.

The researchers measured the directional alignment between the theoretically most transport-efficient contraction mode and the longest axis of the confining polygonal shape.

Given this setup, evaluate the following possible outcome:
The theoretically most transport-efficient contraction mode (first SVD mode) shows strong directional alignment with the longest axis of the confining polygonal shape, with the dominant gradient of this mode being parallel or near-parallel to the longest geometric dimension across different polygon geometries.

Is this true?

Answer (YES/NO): YES